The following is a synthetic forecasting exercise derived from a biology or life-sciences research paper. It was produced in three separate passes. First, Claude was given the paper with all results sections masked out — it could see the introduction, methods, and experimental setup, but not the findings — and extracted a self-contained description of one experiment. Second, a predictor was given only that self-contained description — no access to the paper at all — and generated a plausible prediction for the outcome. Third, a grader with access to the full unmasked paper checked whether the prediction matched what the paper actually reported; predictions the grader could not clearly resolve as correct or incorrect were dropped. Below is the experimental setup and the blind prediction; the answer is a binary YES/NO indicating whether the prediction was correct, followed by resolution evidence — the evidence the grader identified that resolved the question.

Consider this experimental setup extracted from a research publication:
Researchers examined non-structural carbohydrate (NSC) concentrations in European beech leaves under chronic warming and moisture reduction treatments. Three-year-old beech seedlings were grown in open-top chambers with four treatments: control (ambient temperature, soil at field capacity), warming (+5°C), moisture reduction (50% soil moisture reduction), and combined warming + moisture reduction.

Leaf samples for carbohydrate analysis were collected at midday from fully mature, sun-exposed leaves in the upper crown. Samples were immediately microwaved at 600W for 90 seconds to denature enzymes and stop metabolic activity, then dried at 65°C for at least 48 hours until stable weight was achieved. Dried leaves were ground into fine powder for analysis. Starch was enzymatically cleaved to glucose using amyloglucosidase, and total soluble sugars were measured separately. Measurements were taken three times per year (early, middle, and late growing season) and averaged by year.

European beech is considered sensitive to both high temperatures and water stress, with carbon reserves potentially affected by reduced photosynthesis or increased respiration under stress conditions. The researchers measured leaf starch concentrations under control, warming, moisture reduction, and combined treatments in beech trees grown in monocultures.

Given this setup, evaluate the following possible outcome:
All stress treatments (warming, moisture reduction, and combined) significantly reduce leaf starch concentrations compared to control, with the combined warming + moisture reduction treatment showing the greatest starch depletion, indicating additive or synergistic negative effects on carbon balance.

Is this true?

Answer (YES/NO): NO